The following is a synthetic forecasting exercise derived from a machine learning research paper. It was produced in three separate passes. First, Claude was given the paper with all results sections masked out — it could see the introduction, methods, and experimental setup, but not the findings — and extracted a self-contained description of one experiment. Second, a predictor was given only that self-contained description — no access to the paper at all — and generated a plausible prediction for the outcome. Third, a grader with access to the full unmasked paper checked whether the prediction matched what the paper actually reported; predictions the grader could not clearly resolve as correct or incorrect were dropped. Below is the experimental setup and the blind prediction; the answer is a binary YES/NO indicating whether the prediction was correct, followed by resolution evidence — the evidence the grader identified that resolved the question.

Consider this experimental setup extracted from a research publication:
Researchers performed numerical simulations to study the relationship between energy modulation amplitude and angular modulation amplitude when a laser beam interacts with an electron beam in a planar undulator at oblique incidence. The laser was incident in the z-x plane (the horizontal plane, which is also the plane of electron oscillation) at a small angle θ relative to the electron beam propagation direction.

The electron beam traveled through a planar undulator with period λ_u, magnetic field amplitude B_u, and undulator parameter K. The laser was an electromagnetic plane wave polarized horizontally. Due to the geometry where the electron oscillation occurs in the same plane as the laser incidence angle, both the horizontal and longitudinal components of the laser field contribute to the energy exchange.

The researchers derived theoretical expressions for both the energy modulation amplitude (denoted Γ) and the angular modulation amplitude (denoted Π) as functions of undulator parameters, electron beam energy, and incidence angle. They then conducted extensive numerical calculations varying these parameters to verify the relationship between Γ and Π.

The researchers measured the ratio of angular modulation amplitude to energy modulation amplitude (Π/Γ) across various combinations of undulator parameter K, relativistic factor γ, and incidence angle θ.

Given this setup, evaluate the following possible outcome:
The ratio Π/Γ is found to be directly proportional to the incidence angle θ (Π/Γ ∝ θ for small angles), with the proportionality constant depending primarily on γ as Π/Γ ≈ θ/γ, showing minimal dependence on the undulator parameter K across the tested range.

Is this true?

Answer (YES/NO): NO